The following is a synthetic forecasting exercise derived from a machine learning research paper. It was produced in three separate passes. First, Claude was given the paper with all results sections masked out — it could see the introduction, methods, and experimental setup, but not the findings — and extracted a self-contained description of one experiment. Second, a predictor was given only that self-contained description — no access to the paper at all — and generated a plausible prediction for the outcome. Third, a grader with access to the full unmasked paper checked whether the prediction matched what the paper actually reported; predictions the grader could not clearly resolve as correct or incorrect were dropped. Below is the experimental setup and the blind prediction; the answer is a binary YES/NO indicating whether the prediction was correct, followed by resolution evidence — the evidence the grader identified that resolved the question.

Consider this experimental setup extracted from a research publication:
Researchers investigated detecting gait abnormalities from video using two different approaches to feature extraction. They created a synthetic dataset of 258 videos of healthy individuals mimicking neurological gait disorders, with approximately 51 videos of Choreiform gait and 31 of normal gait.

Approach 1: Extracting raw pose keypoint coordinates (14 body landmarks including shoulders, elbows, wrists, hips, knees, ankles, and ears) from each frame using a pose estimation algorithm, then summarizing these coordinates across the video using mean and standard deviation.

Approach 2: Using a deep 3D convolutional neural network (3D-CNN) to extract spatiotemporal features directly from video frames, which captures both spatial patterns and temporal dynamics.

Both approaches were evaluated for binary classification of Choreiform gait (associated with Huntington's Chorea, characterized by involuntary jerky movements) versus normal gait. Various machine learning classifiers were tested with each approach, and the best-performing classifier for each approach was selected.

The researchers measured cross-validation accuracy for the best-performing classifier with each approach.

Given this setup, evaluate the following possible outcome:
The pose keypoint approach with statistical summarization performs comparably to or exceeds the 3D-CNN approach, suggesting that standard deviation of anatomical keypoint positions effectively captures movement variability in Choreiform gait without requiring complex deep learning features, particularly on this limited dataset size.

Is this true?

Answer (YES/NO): NO